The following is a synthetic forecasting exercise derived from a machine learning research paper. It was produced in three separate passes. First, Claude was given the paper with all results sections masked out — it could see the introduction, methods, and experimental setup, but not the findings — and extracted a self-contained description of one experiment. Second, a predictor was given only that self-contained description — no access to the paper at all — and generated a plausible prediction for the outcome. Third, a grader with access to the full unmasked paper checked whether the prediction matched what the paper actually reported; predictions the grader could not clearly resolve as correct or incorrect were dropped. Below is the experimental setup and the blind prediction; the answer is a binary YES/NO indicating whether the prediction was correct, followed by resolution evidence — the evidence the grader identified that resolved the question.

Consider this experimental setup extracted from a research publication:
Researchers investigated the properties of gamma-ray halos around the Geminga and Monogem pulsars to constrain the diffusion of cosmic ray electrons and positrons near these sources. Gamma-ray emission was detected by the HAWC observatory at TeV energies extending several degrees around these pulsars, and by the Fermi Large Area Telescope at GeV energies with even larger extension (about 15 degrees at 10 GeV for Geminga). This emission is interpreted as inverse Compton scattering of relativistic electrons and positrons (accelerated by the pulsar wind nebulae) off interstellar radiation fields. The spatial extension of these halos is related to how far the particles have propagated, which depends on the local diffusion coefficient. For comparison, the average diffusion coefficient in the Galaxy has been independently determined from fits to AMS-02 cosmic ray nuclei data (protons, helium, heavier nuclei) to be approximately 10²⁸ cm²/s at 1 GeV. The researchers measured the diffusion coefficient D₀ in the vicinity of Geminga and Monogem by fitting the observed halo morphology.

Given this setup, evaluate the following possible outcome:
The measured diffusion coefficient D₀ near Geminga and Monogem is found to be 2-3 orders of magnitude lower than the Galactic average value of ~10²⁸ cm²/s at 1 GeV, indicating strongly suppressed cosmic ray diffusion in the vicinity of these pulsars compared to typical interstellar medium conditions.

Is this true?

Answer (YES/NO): YES